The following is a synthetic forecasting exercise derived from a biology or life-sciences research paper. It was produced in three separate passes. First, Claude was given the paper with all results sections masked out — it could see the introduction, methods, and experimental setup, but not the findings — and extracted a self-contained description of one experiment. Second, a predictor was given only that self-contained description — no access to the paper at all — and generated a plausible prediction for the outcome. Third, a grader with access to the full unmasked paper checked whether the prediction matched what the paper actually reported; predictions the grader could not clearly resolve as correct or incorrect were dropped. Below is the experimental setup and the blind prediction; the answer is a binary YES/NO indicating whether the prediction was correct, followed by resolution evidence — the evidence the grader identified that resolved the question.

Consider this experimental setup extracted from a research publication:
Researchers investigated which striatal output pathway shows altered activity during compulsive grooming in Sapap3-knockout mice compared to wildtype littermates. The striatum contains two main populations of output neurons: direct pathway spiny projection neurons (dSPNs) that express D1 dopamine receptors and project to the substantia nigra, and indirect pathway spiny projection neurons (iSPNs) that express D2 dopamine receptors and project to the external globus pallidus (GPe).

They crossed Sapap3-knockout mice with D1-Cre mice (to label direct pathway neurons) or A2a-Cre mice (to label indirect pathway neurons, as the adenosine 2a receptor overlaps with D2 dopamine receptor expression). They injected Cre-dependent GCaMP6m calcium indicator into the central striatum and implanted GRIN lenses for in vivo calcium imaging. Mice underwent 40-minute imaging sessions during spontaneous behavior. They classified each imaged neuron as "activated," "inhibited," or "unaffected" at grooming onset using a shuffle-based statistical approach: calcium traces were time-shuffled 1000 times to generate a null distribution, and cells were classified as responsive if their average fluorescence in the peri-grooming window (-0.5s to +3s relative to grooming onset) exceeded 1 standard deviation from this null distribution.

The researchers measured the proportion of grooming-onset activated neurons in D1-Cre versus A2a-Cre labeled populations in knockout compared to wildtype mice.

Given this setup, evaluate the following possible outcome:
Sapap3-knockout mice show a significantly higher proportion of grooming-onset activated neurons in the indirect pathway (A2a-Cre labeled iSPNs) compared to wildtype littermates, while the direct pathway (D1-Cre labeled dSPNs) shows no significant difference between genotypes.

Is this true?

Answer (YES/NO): YES